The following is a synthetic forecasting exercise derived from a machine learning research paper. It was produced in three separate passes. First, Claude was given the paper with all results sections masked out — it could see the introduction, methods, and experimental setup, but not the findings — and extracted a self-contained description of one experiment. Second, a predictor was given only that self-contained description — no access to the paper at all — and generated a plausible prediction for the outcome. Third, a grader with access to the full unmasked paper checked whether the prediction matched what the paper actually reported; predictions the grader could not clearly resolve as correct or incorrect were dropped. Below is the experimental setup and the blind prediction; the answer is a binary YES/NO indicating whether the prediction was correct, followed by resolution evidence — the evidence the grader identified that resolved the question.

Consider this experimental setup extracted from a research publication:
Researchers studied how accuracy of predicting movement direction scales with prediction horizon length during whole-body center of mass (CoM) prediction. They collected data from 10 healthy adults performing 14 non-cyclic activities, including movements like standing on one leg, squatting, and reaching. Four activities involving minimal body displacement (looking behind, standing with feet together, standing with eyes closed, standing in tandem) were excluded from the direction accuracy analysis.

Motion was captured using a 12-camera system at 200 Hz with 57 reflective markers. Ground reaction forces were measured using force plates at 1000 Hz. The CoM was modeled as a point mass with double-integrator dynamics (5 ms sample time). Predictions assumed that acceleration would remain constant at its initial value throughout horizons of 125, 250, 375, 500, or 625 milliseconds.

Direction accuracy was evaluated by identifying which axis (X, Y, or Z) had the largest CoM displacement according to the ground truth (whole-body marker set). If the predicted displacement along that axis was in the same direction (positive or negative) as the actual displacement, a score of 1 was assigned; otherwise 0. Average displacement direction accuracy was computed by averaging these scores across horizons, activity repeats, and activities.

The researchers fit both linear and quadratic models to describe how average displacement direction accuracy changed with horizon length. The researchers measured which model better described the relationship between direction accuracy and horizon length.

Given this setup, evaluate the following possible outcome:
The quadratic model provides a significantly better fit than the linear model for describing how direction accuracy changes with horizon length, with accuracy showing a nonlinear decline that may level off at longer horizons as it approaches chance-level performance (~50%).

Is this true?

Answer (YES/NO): NO